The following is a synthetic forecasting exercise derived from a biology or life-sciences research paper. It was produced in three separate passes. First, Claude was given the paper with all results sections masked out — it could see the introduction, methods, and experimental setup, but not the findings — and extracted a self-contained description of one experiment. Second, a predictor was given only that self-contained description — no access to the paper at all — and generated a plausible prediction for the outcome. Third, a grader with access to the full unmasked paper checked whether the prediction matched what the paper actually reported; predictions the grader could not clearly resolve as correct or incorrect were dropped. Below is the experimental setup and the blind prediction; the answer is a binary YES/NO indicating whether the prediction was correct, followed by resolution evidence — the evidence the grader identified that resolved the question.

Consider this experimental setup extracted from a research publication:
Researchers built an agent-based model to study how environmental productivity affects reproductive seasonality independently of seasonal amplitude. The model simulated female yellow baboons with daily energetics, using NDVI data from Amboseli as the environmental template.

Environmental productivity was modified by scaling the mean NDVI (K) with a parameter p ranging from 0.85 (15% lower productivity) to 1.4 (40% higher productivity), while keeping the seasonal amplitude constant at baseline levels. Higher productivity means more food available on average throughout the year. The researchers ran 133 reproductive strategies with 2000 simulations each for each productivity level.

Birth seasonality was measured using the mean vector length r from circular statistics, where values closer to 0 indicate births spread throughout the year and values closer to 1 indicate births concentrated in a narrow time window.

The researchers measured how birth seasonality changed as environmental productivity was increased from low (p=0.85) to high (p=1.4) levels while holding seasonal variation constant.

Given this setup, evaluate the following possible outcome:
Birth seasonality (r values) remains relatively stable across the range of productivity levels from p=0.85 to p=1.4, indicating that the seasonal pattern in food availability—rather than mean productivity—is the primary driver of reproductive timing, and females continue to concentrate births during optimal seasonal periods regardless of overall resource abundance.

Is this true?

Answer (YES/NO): NO